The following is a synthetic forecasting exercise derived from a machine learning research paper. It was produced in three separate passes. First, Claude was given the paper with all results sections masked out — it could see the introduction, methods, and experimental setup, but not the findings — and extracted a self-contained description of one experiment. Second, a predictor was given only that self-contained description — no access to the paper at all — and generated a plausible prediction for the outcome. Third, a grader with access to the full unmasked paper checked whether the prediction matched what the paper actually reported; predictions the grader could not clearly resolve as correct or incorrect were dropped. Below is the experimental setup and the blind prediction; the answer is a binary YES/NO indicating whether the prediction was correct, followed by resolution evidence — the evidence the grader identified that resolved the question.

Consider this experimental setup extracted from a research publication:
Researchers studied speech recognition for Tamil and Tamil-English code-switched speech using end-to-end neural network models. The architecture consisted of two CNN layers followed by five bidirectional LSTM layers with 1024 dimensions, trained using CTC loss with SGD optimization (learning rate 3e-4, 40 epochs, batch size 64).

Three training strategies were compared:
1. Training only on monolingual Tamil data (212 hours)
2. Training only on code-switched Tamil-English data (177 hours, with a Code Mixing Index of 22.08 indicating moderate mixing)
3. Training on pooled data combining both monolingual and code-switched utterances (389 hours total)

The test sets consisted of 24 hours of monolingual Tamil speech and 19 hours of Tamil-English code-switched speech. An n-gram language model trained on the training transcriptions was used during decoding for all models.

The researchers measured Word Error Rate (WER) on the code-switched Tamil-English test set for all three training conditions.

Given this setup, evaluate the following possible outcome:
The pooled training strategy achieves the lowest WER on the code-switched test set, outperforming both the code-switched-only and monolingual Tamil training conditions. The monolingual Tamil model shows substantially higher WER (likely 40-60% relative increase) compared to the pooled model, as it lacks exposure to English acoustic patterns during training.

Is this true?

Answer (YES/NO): NO